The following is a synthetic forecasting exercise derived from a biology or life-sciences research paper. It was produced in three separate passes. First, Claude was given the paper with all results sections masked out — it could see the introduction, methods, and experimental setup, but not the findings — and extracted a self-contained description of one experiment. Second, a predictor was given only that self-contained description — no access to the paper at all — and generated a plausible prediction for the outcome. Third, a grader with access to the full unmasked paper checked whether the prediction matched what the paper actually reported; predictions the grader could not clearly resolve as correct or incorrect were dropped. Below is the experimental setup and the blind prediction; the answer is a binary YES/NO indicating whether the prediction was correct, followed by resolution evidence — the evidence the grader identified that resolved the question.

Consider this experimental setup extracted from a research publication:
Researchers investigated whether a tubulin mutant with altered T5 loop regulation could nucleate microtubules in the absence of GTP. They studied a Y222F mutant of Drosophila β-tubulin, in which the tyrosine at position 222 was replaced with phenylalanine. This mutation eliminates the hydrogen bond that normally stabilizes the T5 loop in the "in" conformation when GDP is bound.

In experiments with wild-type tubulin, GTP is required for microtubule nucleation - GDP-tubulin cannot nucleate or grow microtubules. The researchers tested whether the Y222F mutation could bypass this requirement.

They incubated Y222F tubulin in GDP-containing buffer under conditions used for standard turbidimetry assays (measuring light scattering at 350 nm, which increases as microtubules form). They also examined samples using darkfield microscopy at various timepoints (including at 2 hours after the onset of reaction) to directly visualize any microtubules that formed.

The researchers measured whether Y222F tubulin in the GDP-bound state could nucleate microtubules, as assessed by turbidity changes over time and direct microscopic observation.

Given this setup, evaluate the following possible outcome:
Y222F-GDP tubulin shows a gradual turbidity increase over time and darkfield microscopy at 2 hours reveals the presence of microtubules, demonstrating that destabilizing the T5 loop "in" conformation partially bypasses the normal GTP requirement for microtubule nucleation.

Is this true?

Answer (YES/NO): YES